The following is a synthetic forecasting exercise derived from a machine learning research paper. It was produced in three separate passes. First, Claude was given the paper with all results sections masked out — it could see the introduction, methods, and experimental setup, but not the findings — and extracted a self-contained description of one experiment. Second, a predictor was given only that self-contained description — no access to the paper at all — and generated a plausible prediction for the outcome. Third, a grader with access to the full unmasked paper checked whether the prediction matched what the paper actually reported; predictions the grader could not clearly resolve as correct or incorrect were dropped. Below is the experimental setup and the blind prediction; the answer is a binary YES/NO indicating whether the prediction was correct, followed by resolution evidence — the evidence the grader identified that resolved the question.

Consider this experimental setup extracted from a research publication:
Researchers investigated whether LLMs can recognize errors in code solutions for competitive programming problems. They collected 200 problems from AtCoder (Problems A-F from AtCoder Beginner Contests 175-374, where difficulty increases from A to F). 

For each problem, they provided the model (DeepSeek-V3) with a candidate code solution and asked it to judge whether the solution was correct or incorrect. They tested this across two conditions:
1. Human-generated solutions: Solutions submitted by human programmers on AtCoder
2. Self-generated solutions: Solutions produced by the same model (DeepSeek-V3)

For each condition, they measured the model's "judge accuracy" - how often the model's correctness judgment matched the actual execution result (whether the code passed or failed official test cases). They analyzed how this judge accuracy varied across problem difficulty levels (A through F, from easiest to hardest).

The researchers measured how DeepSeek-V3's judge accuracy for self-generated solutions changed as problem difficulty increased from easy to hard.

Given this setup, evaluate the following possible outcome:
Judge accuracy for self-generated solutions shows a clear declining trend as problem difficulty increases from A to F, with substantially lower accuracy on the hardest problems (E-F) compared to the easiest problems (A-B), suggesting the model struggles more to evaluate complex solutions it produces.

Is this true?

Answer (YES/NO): NO